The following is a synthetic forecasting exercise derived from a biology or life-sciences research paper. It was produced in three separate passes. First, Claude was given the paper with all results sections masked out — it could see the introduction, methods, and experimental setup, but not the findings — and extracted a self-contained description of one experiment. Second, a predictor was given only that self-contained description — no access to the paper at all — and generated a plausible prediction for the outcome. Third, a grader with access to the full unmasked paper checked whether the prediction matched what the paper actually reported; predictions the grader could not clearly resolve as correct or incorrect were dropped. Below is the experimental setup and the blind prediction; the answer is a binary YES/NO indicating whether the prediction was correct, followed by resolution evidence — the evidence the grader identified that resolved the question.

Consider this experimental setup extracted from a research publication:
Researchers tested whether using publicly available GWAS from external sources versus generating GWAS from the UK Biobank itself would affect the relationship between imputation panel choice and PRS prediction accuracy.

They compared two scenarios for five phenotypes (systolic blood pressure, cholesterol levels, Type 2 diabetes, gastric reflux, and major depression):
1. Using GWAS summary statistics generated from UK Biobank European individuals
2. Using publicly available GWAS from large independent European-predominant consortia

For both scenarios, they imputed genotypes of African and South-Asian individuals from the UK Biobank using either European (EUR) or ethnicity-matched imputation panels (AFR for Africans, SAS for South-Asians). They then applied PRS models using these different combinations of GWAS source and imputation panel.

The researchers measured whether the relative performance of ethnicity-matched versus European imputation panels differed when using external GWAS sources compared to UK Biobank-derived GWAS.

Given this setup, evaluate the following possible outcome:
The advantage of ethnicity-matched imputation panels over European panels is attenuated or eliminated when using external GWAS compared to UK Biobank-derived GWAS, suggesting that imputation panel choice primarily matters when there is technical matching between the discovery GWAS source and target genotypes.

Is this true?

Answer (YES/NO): NO